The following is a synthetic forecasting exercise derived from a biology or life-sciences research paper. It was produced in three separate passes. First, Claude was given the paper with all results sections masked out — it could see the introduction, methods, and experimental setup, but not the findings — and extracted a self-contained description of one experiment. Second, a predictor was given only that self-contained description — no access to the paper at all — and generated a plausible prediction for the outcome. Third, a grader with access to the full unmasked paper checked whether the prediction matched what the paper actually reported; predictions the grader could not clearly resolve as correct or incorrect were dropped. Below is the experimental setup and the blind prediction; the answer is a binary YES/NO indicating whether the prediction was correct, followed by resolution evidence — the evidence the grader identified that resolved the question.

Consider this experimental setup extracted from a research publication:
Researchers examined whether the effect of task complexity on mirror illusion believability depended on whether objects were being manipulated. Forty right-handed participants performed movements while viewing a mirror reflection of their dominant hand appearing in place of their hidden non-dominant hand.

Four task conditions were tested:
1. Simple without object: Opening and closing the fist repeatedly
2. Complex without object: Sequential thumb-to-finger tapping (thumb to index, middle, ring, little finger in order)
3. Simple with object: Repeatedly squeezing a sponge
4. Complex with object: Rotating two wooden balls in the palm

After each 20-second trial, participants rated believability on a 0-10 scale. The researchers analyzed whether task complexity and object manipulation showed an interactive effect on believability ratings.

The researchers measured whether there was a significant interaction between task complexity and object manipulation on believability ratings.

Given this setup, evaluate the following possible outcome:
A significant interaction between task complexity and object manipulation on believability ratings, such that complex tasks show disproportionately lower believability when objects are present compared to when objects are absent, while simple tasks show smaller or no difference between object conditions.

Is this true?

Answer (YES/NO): YES